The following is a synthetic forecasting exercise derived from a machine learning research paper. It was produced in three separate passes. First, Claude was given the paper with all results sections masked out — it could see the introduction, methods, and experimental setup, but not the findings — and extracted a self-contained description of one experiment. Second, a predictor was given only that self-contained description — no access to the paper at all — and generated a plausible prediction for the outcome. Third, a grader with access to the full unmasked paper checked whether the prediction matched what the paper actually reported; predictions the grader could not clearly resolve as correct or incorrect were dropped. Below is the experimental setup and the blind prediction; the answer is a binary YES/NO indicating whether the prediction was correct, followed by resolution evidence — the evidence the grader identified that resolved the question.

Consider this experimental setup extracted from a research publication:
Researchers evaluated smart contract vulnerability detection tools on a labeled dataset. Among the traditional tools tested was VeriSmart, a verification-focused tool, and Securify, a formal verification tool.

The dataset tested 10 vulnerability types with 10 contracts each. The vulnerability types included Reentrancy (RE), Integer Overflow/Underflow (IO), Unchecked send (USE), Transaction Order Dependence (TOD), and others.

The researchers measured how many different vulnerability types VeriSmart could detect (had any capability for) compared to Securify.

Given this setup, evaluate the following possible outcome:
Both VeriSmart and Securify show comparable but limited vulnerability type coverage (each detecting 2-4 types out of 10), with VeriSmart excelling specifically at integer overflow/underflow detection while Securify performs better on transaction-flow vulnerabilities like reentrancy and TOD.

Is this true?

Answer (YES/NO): NO